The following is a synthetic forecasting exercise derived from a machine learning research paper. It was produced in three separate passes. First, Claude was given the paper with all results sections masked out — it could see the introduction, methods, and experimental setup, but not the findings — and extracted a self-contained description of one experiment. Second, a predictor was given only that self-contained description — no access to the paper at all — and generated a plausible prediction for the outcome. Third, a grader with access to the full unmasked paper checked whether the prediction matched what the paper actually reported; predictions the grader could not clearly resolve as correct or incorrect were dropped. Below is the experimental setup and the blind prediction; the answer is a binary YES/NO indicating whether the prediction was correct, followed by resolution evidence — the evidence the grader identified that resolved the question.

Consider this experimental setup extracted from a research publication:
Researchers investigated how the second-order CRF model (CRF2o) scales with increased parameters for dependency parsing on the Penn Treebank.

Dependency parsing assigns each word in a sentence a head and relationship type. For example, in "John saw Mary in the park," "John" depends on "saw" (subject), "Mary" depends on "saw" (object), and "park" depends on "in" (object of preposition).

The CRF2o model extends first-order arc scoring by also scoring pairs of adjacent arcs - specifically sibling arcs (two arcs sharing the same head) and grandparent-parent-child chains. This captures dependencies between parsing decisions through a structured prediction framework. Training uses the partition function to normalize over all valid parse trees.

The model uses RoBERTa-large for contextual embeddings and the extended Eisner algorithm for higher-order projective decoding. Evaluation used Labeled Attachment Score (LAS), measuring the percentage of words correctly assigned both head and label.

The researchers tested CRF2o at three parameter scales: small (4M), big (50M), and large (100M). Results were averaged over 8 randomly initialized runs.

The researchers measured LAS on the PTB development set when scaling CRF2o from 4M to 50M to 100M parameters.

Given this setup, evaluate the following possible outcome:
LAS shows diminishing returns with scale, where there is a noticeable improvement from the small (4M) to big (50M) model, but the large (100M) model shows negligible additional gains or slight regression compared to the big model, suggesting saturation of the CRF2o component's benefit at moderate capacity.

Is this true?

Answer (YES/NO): NO